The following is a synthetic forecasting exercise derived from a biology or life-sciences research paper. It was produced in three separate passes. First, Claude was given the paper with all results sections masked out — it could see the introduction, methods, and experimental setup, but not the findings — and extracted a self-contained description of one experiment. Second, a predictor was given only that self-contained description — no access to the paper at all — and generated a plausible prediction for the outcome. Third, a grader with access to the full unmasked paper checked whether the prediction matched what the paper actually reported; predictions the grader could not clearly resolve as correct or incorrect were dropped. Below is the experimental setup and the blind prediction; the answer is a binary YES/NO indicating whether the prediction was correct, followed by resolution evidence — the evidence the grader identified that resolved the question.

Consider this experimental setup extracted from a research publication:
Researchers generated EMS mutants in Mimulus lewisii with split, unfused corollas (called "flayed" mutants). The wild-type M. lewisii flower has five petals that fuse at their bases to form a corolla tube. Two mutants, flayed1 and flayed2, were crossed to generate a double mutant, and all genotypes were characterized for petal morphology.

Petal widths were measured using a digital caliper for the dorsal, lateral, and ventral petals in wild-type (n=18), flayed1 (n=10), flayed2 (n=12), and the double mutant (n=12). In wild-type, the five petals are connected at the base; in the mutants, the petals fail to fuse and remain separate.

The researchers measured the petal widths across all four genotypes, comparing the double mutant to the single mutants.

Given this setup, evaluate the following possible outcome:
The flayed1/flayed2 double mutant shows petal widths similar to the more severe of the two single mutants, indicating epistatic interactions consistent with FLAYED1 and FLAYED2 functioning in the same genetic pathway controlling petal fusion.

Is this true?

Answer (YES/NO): YES